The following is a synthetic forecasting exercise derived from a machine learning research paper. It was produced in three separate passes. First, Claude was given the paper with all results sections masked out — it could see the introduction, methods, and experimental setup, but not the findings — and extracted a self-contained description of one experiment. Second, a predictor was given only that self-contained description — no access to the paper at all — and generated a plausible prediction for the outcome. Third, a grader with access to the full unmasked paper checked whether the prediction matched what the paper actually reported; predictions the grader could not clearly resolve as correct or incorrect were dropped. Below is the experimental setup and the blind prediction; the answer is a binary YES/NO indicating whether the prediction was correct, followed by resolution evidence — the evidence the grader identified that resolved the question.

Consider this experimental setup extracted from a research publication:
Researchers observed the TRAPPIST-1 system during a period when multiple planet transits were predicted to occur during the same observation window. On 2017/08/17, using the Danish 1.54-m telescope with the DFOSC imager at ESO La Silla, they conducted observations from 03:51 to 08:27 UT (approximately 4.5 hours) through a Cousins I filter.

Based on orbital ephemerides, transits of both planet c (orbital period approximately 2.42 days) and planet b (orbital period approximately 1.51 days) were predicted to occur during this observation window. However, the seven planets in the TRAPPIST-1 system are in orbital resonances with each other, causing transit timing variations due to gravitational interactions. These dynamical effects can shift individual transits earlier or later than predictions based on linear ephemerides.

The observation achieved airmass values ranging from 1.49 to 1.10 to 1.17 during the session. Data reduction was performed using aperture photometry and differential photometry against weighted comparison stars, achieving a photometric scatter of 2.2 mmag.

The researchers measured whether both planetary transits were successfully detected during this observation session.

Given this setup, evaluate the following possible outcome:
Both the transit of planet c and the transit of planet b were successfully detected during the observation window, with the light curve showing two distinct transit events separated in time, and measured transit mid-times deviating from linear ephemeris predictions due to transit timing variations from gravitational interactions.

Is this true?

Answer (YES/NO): YES